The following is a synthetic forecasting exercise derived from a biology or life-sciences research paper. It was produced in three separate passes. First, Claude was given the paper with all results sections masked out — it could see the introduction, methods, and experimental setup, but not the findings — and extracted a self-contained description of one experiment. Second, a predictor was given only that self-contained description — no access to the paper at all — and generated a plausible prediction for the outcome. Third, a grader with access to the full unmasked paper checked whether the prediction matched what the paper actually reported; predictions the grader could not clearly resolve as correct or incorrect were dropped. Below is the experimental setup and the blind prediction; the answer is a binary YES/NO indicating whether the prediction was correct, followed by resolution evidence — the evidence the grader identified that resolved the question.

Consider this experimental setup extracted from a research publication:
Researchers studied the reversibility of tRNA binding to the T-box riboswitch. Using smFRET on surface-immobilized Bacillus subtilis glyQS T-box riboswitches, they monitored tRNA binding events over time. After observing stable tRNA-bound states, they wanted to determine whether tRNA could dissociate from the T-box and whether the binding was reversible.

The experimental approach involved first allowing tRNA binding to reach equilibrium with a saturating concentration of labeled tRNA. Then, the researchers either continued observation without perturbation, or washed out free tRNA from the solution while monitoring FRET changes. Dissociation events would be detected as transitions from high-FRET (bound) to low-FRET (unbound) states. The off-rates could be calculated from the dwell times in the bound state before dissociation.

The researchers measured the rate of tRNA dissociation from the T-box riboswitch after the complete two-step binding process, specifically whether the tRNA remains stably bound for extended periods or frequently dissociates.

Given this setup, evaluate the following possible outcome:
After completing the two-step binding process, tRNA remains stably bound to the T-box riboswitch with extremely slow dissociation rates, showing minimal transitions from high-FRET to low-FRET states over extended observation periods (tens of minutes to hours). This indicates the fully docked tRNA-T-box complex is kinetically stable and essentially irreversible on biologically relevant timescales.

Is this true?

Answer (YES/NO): YES